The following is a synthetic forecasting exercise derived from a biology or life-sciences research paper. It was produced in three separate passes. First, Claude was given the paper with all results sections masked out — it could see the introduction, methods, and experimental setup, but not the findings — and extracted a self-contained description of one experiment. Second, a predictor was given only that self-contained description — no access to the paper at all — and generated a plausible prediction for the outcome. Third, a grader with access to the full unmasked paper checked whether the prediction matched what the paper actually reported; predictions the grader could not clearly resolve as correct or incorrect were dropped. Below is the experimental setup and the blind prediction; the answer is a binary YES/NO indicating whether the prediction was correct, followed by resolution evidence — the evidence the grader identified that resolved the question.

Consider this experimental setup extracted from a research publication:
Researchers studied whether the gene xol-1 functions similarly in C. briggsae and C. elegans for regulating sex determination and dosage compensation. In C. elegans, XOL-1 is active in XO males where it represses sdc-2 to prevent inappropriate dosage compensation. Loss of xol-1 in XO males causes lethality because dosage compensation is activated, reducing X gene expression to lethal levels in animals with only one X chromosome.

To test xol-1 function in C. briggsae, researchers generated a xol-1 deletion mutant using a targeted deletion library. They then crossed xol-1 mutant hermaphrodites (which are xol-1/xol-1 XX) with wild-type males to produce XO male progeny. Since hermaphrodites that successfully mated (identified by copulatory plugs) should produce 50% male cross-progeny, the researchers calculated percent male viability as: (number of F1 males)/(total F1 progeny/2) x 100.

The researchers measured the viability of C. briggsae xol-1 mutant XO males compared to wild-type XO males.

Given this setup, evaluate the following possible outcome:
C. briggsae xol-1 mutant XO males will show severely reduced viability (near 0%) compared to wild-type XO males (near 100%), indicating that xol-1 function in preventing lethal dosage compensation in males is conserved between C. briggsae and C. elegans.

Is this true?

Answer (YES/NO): YES